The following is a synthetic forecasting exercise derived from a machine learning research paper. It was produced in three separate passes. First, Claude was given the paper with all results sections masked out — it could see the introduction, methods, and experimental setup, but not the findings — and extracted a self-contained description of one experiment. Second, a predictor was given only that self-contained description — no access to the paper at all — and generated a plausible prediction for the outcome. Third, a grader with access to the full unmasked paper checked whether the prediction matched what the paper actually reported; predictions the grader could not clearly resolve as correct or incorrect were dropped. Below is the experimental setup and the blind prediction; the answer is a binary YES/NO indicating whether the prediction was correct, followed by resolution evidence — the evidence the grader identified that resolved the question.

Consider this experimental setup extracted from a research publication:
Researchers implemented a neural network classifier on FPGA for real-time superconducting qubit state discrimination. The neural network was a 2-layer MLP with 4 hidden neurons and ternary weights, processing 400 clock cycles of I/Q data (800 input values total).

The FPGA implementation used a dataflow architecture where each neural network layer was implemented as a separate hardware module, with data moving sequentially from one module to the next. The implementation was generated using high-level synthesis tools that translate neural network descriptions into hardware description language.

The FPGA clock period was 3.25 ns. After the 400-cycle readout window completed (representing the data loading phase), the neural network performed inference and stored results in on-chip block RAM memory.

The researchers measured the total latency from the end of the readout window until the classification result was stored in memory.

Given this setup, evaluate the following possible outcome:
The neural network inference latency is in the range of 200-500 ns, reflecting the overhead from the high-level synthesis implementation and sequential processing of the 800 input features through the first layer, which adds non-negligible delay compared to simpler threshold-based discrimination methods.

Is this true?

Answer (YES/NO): NO